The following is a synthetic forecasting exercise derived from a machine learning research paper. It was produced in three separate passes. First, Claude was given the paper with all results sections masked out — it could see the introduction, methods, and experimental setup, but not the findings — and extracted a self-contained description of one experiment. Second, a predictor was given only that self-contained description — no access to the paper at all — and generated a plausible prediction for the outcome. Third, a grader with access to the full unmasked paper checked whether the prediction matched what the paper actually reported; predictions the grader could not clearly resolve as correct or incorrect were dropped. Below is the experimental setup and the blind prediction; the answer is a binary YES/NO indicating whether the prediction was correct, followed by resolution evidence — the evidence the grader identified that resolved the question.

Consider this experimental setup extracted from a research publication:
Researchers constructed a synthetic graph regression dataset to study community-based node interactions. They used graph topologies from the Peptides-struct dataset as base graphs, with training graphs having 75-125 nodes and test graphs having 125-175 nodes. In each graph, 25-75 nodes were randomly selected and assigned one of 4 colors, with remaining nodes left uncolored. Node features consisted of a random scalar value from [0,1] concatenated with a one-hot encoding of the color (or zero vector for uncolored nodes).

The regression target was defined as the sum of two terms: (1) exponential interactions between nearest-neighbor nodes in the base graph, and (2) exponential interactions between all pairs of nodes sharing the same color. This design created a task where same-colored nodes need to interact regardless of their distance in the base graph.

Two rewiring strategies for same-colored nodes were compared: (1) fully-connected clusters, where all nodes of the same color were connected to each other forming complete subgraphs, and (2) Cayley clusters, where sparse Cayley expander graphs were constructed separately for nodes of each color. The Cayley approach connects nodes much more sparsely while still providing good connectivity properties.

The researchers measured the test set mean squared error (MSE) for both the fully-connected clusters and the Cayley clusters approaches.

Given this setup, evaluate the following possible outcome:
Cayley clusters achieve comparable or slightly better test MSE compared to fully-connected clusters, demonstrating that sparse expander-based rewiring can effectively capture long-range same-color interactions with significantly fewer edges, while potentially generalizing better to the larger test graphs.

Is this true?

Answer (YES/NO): NO